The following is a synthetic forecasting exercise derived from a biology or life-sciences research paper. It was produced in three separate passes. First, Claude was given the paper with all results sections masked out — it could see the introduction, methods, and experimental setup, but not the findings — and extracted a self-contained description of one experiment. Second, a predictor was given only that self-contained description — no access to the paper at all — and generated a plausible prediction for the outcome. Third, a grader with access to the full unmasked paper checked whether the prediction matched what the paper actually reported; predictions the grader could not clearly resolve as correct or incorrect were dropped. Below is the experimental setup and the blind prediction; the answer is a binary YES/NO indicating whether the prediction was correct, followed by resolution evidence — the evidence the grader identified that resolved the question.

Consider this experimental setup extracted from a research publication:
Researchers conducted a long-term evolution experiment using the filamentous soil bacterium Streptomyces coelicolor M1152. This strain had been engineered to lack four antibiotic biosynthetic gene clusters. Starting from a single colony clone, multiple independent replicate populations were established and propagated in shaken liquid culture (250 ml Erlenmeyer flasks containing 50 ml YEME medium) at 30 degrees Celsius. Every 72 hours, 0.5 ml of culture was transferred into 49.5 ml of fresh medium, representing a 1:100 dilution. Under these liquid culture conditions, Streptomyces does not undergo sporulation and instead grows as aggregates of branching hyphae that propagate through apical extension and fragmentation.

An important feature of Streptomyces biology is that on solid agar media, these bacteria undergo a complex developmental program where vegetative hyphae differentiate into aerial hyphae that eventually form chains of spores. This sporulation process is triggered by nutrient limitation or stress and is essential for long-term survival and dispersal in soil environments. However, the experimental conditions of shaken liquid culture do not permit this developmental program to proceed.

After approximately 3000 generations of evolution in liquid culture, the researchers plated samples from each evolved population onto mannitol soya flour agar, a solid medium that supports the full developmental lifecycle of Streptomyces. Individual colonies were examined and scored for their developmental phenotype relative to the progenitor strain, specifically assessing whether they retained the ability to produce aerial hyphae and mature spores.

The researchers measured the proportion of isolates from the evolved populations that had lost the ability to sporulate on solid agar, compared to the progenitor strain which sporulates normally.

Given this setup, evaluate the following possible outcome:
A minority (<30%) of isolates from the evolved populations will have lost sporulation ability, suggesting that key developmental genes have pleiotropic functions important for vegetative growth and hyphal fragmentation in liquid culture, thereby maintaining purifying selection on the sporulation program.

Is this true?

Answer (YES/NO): NO